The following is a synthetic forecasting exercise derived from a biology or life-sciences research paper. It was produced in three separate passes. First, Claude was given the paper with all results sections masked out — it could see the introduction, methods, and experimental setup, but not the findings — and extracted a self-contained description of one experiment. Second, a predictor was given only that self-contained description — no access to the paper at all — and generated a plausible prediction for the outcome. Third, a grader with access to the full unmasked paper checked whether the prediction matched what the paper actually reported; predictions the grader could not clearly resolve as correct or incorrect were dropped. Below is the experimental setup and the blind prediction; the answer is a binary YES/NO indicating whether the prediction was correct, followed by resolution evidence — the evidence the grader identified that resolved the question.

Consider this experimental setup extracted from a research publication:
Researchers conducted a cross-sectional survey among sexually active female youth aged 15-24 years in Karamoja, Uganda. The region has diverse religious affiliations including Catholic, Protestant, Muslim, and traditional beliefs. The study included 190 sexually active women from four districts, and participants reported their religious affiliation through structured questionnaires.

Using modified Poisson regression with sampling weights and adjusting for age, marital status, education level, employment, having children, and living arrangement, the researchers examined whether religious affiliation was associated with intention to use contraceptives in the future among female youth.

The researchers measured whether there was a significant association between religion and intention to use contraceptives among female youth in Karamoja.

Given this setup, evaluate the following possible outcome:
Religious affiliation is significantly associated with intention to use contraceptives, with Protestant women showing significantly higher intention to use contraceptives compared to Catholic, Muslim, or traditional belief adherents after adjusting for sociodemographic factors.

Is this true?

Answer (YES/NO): NO